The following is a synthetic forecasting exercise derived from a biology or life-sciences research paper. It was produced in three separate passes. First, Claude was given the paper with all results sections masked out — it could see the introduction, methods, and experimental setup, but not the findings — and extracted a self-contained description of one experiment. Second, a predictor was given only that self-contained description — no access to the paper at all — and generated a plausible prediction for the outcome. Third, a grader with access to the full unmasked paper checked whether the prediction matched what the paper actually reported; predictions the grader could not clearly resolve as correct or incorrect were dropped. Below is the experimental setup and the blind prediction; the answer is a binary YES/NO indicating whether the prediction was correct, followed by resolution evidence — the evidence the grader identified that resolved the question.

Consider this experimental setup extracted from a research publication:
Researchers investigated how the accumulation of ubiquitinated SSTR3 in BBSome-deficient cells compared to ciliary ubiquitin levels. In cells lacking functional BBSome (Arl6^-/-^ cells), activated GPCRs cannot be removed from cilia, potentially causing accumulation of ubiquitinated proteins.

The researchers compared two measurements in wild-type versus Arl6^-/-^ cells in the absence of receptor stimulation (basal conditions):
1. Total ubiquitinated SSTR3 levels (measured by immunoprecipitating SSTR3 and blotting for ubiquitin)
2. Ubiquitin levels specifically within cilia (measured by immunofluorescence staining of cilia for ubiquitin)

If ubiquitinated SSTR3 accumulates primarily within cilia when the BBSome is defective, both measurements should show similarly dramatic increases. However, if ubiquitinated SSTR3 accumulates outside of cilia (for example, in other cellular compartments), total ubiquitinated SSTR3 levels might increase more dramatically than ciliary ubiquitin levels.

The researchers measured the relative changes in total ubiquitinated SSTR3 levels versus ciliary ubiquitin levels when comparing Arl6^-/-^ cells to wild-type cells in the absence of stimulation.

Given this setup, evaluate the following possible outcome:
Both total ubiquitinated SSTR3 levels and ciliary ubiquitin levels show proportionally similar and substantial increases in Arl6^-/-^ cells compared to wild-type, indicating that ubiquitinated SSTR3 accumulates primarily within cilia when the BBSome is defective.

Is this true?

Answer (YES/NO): NO